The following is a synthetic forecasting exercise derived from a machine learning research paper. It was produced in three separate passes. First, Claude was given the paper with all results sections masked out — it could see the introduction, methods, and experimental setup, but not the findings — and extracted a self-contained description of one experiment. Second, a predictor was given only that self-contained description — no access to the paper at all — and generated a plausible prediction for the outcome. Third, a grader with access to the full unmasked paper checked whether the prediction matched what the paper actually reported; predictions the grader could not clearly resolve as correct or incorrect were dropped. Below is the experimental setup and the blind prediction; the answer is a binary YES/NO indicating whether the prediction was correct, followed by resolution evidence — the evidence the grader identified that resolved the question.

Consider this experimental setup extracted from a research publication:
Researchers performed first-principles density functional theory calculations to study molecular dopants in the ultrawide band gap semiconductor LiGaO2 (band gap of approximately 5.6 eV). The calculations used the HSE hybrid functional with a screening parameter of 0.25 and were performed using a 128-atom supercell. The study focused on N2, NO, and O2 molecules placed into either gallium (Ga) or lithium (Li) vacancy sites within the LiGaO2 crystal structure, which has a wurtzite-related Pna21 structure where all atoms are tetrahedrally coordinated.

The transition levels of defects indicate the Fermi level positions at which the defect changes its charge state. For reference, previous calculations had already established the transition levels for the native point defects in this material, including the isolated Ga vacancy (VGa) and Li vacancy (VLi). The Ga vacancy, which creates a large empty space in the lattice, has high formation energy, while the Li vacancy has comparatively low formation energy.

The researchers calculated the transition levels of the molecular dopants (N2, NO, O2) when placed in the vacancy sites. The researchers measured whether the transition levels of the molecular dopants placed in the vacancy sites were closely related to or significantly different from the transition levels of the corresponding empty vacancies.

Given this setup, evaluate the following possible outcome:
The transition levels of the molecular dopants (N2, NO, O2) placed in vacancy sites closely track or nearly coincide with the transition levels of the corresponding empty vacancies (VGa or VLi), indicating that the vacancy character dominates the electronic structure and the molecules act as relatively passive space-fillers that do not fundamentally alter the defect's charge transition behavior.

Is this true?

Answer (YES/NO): YES